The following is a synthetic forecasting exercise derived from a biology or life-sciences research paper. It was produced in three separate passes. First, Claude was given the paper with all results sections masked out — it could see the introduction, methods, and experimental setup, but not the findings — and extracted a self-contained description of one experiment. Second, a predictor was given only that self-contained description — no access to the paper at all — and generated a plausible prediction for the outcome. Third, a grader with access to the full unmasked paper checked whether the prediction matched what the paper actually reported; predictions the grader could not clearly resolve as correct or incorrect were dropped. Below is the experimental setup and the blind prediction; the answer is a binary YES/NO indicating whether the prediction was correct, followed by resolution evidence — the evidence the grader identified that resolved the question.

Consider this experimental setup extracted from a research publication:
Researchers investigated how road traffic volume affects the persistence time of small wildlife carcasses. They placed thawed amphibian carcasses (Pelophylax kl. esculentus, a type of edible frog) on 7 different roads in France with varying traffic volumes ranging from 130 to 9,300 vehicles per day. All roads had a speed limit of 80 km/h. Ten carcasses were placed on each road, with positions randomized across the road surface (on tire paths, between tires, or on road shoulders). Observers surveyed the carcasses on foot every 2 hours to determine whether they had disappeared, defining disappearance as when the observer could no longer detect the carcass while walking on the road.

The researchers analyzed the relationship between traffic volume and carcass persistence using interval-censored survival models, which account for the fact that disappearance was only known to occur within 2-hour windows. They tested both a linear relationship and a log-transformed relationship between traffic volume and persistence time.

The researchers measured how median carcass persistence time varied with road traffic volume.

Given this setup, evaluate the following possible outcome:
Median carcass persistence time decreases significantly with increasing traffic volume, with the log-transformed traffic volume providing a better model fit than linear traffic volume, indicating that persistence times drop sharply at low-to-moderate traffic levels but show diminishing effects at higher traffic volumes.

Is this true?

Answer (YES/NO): YES